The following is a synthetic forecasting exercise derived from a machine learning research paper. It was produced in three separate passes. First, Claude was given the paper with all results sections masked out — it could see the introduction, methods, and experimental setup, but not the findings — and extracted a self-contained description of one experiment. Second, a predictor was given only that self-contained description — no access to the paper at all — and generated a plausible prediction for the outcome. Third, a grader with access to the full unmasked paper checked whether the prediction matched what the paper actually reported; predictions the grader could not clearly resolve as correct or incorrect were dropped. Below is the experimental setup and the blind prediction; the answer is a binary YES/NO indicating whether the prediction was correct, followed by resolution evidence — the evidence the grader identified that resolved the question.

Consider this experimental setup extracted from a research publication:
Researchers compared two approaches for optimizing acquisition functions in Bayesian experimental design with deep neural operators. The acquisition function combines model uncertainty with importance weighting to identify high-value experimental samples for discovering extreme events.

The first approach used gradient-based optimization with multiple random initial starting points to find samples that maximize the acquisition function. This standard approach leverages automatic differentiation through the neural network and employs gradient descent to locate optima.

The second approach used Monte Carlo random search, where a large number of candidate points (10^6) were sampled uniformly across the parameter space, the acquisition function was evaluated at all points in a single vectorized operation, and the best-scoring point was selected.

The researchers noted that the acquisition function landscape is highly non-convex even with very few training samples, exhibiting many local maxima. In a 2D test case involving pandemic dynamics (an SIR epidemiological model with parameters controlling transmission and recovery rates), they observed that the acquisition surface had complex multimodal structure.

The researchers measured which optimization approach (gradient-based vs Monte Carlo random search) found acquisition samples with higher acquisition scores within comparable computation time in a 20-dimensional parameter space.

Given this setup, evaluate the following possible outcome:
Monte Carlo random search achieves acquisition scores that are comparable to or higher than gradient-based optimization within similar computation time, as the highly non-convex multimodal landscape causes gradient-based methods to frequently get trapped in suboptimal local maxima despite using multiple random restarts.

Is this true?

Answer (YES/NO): YES